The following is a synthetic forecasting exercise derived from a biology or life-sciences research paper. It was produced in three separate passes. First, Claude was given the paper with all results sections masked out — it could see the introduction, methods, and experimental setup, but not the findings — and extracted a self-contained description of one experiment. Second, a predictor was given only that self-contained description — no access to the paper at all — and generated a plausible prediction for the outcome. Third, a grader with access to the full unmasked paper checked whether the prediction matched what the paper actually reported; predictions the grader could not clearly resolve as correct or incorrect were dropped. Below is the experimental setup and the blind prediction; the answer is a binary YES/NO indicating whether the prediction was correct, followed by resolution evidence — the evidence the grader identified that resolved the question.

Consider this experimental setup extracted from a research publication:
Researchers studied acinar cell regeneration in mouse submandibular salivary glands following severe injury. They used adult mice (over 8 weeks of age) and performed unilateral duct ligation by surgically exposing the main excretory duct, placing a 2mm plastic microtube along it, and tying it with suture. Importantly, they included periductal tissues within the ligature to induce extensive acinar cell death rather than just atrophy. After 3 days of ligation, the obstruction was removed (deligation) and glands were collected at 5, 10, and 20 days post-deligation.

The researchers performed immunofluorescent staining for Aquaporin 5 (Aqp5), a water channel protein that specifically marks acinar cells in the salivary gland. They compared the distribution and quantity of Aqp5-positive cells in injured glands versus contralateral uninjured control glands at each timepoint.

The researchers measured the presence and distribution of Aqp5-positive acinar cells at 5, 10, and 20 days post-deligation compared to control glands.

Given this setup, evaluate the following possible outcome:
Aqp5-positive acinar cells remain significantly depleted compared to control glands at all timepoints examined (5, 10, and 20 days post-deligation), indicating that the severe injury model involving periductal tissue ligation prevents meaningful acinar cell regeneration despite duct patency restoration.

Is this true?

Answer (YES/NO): NO